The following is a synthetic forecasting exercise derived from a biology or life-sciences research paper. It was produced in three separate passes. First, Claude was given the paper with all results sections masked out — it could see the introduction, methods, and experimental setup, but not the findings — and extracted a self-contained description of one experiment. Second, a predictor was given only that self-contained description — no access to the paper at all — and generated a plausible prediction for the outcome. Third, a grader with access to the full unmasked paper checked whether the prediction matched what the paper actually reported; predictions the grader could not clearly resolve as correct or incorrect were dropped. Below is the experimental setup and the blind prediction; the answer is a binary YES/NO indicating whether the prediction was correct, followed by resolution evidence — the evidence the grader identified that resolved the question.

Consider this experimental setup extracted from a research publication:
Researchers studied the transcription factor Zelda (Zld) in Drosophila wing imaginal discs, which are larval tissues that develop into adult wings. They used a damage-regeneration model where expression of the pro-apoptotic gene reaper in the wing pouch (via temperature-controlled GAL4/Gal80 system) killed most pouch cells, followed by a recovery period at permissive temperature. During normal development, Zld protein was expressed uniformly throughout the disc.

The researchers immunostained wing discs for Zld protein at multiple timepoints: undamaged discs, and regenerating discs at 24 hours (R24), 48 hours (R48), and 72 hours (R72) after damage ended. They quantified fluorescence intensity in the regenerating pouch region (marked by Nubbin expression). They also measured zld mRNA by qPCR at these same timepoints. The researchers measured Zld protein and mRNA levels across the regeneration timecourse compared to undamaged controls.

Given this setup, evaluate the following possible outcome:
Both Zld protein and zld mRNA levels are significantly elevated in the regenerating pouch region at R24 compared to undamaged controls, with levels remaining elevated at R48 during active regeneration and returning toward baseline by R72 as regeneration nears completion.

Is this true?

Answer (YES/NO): NO